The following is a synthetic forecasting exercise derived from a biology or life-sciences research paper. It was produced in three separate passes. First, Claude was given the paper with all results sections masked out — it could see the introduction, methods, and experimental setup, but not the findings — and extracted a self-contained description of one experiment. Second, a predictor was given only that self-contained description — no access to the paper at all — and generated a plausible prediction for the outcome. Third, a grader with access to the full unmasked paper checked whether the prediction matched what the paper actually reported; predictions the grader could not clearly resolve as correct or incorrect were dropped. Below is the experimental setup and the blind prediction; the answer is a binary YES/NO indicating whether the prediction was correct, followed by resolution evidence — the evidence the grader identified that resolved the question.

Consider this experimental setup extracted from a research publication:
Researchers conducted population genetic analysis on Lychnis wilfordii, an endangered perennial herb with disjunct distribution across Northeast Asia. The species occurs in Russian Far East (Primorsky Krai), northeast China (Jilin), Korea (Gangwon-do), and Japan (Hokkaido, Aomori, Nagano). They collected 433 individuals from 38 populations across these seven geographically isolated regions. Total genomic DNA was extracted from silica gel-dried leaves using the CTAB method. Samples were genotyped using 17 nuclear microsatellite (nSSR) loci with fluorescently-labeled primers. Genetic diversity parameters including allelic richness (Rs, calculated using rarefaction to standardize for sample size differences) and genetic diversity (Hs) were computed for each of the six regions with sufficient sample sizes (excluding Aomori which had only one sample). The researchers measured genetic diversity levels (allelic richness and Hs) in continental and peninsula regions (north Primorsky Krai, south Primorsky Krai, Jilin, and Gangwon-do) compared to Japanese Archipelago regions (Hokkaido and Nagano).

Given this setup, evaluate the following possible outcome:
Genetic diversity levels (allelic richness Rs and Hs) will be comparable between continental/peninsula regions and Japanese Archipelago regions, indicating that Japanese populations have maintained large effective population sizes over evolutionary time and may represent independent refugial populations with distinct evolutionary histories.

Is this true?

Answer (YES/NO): NO